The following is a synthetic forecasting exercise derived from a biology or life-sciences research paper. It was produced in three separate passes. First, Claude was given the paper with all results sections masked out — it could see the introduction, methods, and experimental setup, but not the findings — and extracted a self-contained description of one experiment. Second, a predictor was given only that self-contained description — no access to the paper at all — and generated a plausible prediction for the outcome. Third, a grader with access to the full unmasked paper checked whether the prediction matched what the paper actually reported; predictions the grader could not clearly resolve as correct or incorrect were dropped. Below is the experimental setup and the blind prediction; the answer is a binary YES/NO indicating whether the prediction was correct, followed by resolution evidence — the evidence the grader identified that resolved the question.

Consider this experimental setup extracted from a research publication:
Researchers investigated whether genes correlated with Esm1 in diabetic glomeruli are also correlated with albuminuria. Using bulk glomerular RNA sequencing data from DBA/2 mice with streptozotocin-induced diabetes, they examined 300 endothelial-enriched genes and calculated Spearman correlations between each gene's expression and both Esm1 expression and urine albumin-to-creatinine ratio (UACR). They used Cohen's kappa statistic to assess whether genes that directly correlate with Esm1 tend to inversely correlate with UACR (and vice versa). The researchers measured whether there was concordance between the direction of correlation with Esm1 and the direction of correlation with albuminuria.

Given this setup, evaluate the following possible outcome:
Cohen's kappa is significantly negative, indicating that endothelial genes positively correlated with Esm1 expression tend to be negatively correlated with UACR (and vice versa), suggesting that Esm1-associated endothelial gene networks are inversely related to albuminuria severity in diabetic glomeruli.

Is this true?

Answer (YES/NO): NO